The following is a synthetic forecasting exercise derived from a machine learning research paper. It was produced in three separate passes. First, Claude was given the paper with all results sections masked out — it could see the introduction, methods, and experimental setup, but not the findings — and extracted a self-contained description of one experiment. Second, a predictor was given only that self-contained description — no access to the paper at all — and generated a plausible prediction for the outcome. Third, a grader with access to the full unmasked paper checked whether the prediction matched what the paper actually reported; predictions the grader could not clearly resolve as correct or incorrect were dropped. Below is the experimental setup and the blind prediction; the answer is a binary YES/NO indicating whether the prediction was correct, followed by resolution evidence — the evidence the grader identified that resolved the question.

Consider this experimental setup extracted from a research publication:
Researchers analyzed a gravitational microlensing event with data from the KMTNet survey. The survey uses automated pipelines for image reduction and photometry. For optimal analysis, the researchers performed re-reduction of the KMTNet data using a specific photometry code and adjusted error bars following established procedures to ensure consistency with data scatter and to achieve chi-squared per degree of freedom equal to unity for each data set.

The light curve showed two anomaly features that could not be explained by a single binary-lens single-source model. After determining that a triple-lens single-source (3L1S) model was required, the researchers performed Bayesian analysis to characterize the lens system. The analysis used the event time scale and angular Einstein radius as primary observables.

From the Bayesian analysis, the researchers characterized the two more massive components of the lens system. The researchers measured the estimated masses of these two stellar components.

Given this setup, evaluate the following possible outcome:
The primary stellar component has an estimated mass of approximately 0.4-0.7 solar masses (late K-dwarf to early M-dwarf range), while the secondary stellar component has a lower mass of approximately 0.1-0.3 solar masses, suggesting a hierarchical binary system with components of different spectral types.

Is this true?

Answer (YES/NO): NO